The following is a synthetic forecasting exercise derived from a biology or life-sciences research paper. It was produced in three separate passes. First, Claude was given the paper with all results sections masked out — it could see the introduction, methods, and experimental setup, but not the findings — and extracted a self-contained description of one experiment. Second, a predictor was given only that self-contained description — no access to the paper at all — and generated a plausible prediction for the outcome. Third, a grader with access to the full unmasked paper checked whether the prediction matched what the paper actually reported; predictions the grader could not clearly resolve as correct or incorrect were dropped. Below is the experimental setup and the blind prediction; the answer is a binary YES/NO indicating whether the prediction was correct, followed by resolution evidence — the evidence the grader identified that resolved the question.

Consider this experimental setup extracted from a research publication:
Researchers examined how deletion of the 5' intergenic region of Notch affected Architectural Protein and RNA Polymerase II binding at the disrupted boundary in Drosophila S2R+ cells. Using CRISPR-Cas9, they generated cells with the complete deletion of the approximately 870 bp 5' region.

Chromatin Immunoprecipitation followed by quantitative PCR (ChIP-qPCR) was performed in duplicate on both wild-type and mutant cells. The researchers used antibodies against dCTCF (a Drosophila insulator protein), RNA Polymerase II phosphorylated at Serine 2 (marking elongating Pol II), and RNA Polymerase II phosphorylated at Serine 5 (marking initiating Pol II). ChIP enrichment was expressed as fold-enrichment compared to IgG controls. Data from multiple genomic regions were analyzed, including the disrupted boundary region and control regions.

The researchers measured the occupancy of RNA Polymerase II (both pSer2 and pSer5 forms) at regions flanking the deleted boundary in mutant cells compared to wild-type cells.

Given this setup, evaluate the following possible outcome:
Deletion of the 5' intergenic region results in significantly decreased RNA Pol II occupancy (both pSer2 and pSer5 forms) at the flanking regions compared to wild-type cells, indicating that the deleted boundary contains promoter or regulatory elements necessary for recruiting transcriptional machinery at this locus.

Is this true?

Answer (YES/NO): YES